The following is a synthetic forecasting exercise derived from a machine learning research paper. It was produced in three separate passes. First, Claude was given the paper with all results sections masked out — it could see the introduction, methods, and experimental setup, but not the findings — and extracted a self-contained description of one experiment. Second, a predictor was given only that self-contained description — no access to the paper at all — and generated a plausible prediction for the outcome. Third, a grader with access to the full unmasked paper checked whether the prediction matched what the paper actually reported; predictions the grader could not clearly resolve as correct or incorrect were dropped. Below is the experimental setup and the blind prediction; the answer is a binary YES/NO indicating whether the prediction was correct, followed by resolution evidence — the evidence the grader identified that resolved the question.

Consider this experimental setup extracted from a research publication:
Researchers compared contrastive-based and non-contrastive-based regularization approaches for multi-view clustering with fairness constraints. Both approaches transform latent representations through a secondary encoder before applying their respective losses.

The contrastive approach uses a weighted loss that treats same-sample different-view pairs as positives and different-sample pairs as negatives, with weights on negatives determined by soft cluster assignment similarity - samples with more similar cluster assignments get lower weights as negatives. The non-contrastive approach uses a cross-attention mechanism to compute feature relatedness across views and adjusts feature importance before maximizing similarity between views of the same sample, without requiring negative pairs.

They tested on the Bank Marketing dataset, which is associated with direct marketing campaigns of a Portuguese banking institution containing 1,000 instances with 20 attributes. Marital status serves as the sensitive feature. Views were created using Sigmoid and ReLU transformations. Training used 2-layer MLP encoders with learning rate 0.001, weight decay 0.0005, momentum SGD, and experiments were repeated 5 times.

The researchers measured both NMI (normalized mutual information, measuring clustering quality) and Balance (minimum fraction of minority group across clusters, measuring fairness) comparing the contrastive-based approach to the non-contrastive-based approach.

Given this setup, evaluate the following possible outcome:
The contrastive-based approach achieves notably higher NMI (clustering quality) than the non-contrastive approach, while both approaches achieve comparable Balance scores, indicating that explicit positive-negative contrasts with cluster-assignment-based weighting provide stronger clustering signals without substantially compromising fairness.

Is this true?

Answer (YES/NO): NO